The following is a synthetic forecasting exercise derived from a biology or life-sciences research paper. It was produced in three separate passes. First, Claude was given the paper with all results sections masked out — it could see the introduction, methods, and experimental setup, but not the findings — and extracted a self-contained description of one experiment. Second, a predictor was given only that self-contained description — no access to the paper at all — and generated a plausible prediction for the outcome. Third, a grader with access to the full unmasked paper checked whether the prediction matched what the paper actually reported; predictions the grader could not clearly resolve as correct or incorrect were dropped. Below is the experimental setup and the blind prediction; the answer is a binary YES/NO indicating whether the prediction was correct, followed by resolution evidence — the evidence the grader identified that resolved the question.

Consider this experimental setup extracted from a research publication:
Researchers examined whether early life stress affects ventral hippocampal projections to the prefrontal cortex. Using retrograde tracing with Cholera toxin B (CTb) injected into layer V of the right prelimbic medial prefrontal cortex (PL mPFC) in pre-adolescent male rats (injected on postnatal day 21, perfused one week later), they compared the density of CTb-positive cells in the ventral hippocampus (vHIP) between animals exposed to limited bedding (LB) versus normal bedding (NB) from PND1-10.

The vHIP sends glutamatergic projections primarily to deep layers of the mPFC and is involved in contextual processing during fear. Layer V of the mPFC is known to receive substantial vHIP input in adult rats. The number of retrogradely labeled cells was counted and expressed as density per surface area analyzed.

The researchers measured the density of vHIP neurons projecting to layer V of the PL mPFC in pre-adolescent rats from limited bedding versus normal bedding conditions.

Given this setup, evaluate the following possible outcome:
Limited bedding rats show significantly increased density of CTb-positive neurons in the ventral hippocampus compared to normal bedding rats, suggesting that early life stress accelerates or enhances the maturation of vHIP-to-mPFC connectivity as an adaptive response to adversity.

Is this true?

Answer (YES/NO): NO